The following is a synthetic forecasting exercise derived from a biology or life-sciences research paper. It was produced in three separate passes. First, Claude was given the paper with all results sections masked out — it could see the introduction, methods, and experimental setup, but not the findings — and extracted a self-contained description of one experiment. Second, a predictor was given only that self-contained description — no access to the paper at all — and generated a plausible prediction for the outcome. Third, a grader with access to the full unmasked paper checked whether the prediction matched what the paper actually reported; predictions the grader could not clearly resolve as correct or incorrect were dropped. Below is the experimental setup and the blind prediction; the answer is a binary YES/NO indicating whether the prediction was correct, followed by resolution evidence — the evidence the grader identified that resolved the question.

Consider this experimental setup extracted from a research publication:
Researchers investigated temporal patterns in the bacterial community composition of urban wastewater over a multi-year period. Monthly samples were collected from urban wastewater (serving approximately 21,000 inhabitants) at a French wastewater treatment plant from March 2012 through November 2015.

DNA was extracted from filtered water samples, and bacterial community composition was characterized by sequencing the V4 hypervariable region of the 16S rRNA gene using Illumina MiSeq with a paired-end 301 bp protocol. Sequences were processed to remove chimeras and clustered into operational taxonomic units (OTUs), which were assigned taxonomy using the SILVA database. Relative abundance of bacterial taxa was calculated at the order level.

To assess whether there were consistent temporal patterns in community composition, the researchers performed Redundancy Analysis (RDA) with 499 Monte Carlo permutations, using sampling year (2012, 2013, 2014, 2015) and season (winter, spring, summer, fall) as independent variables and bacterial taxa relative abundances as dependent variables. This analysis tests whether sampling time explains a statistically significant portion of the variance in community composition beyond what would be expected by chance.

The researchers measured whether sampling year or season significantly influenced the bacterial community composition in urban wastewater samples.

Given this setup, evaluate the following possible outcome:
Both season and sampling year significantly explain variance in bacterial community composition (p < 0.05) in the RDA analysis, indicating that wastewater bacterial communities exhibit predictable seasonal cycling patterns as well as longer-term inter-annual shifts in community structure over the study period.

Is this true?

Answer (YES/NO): NO